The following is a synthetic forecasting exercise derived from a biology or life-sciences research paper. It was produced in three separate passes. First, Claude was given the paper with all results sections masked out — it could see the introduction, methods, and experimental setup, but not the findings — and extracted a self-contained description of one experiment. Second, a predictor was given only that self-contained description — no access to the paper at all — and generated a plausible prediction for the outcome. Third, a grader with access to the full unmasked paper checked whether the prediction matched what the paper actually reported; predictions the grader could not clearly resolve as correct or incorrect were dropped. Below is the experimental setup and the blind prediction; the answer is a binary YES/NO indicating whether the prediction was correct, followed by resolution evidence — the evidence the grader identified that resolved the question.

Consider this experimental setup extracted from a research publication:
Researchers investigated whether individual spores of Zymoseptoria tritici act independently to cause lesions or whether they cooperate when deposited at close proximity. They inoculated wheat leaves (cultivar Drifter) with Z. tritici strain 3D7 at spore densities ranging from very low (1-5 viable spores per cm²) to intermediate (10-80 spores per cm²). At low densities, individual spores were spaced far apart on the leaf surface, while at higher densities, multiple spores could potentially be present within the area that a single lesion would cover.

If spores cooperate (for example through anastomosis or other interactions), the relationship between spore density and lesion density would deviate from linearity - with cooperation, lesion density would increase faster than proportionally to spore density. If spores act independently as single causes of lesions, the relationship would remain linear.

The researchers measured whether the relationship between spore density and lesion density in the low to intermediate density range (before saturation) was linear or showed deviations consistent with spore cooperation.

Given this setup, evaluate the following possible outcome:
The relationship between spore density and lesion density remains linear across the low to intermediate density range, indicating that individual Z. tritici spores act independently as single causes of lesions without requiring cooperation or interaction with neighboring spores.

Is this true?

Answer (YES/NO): YES